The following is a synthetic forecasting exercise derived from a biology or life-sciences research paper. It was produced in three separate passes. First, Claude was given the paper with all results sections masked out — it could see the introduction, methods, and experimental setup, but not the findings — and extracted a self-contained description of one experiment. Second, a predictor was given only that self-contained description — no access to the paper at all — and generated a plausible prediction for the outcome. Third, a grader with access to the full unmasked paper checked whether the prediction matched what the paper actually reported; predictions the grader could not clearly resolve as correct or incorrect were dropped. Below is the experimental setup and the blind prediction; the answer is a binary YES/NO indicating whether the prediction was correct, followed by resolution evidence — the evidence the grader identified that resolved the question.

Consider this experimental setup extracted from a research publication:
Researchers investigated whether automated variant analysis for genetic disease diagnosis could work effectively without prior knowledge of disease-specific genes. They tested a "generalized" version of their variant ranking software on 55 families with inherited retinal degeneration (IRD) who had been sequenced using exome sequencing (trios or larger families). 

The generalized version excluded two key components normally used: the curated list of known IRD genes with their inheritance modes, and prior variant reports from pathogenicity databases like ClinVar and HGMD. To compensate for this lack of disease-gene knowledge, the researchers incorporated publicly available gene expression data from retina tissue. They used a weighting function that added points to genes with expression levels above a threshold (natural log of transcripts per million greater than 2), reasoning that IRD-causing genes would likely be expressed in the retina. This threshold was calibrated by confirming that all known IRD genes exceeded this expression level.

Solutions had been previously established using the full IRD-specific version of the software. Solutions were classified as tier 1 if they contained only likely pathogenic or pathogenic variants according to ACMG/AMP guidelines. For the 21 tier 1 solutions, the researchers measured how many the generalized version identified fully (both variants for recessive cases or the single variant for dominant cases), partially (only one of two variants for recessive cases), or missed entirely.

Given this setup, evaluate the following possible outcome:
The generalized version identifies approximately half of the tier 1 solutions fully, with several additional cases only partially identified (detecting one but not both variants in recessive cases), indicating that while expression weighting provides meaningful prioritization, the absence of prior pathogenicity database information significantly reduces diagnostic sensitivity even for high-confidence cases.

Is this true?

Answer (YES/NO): NO